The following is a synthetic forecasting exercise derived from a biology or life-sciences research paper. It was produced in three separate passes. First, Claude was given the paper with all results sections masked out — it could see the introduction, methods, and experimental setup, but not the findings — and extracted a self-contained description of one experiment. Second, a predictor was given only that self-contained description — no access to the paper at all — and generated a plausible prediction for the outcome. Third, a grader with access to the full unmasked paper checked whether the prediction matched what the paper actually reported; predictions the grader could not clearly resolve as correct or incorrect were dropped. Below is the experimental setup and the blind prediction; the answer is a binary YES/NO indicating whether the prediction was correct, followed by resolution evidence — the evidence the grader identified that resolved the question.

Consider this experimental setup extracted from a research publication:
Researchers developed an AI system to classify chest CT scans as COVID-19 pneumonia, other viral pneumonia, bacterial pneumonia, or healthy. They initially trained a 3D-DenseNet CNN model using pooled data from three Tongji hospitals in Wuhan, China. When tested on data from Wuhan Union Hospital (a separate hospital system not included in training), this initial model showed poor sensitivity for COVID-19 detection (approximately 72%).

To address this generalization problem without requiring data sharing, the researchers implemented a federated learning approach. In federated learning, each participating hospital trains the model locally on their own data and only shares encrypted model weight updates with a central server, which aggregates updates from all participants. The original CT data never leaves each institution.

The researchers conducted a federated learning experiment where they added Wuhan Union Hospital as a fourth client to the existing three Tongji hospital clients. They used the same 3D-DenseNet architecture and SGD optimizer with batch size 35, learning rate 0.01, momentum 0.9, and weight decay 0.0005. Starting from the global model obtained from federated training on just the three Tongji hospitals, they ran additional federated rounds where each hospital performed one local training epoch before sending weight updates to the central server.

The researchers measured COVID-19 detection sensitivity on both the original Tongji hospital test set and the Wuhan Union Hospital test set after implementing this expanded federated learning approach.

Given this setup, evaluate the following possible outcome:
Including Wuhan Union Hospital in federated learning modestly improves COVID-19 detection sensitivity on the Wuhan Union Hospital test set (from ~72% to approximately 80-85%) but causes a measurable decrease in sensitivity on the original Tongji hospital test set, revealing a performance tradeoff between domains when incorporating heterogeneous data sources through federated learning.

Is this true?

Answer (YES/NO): NO